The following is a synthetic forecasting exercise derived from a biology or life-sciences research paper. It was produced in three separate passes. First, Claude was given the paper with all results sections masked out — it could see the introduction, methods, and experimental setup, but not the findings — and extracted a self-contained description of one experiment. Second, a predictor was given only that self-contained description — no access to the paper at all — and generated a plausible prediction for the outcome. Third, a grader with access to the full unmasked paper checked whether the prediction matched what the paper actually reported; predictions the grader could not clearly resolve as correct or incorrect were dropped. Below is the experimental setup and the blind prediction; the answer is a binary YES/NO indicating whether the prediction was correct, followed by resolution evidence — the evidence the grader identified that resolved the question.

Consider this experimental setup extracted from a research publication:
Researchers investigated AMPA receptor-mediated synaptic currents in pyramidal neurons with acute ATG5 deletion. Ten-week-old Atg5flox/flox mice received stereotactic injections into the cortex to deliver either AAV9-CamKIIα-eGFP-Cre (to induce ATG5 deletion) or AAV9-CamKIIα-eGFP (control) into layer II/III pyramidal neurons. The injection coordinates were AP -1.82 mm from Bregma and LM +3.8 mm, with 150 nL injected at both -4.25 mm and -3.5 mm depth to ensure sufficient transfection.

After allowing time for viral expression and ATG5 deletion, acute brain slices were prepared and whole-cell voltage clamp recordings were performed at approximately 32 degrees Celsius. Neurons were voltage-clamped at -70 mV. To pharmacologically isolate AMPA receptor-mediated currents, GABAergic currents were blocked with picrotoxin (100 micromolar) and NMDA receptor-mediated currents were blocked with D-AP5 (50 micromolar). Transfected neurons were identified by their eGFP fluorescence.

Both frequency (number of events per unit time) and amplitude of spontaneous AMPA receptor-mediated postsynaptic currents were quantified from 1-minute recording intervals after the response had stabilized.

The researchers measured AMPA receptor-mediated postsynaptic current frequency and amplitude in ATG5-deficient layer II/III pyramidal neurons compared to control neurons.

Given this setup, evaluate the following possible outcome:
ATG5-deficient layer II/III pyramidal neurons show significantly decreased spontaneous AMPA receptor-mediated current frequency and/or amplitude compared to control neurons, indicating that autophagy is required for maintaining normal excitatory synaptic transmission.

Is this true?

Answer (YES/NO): NO